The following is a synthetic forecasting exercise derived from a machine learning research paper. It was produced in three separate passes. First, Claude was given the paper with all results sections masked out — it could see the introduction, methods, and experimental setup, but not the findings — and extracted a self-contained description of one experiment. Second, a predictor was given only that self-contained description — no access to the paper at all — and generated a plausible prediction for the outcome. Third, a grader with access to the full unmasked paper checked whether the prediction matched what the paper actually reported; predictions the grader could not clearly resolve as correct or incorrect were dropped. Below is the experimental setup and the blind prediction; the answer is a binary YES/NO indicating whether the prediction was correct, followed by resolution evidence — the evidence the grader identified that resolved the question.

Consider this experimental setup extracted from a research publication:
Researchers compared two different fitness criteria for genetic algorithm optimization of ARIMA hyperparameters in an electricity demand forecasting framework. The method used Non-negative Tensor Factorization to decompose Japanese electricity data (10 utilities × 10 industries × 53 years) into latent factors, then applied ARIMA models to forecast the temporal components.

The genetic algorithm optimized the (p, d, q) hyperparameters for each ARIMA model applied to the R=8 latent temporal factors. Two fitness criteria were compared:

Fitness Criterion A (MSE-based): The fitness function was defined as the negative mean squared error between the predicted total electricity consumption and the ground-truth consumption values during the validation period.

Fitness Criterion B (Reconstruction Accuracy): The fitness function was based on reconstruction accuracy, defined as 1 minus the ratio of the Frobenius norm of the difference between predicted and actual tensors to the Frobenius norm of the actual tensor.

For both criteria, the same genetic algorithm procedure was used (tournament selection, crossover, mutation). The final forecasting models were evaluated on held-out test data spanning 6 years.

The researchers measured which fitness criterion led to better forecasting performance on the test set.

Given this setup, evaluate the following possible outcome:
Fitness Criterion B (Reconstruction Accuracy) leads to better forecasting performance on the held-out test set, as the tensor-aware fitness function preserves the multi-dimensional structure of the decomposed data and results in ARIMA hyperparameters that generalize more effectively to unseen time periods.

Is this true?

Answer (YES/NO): NO